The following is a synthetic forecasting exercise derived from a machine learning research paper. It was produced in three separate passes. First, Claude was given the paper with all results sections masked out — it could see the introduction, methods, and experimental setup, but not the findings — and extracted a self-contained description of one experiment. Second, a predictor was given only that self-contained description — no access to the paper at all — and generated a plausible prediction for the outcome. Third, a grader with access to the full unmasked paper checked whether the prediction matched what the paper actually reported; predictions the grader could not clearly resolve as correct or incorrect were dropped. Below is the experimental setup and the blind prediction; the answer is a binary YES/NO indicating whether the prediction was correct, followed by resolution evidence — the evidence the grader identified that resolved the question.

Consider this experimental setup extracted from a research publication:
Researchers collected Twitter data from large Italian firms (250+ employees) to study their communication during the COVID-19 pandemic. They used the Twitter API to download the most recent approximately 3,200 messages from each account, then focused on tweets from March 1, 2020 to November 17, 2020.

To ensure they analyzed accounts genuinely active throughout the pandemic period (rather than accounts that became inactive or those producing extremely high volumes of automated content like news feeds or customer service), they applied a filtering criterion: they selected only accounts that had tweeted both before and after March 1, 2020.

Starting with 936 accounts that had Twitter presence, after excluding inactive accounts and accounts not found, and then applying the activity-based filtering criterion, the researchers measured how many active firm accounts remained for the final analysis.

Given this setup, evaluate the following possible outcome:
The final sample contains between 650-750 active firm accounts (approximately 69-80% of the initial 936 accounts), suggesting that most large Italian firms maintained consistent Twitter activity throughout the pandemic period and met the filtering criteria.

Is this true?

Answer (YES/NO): NO